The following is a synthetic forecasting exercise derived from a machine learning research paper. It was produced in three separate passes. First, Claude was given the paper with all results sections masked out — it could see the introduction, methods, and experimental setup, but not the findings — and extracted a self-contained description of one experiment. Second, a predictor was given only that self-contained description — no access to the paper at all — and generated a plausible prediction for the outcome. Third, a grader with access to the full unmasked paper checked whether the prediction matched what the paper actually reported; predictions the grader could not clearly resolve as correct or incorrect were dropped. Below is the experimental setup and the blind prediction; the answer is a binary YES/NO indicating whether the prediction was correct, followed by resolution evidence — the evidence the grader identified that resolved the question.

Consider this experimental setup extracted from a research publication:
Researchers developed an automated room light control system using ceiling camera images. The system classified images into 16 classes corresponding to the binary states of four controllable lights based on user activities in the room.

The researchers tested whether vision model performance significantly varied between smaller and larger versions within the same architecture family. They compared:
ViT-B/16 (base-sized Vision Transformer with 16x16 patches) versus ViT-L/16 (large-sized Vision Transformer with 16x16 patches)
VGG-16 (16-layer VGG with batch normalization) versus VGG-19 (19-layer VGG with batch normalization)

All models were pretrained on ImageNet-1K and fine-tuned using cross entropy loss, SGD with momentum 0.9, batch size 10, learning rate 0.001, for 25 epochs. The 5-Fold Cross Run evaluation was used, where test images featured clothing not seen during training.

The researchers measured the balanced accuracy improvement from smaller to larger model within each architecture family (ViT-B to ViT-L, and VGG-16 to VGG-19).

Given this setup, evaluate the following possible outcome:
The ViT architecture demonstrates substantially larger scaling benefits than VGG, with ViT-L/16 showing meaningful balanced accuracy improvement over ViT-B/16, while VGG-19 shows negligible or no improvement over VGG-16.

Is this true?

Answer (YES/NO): YES